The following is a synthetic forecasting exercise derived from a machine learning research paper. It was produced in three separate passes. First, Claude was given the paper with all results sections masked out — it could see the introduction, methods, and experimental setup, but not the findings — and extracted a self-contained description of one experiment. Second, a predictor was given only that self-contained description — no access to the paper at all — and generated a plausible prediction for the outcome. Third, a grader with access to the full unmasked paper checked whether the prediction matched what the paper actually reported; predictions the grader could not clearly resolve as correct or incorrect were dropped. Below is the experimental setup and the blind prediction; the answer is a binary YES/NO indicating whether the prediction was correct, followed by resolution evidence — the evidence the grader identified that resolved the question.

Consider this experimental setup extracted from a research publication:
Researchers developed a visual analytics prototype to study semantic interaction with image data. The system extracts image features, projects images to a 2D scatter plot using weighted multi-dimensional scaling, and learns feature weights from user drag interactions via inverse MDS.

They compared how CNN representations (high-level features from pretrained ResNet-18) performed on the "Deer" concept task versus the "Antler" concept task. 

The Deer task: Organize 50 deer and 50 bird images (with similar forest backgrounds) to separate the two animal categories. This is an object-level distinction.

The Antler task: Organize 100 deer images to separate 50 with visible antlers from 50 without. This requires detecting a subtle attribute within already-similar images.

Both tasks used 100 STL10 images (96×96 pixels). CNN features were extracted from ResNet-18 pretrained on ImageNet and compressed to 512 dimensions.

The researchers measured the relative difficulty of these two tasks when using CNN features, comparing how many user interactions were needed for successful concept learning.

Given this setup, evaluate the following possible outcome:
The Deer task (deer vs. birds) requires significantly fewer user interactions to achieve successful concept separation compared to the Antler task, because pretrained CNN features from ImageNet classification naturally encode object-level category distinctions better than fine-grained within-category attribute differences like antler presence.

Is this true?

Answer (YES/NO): YES